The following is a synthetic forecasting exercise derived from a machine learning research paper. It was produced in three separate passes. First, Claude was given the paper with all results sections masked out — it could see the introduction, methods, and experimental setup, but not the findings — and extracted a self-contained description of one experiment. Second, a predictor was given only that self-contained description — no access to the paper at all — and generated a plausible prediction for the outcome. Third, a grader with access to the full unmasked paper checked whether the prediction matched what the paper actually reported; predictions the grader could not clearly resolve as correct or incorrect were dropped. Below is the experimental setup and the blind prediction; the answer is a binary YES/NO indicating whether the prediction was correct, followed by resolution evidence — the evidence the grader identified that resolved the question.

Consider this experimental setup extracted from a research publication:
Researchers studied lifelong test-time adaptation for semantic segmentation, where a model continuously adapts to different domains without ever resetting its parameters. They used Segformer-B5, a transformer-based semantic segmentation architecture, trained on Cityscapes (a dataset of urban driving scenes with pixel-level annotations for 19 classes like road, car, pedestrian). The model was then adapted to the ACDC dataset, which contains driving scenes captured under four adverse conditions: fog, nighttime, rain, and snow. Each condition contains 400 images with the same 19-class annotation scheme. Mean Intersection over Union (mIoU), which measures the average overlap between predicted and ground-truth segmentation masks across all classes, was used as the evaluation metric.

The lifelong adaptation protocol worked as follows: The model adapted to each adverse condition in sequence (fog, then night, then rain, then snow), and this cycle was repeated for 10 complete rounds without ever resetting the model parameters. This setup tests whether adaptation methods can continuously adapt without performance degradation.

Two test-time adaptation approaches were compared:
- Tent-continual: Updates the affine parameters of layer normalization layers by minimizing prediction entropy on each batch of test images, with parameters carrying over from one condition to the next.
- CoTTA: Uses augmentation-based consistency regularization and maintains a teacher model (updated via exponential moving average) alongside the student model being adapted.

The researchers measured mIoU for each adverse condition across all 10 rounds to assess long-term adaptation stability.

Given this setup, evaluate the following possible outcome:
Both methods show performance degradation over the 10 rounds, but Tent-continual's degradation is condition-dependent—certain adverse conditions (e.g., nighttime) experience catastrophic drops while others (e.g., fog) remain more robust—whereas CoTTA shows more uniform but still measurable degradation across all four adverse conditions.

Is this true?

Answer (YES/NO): NO